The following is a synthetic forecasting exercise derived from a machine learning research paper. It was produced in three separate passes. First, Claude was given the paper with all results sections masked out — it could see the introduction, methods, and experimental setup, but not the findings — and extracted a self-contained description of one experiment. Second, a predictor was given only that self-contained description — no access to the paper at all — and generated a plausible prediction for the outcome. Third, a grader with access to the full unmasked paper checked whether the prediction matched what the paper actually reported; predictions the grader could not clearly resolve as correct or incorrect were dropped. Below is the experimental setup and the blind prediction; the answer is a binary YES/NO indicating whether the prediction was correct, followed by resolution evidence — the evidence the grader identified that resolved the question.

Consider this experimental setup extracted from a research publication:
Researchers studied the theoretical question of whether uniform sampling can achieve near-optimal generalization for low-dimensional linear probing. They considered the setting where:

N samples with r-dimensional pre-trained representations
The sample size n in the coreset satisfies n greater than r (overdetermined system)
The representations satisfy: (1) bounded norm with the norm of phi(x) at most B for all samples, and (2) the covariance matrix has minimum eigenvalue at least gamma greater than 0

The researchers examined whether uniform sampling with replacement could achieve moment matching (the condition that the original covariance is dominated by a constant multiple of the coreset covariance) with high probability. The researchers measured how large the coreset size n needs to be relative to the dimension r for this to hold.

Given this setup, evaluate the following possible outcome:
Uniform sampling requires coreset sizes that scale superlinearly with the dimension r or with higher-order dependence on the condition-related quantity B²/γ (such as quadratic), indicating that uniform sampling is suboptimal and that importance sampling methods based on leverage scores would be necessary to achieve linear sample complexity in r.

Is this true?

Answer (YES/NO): NO